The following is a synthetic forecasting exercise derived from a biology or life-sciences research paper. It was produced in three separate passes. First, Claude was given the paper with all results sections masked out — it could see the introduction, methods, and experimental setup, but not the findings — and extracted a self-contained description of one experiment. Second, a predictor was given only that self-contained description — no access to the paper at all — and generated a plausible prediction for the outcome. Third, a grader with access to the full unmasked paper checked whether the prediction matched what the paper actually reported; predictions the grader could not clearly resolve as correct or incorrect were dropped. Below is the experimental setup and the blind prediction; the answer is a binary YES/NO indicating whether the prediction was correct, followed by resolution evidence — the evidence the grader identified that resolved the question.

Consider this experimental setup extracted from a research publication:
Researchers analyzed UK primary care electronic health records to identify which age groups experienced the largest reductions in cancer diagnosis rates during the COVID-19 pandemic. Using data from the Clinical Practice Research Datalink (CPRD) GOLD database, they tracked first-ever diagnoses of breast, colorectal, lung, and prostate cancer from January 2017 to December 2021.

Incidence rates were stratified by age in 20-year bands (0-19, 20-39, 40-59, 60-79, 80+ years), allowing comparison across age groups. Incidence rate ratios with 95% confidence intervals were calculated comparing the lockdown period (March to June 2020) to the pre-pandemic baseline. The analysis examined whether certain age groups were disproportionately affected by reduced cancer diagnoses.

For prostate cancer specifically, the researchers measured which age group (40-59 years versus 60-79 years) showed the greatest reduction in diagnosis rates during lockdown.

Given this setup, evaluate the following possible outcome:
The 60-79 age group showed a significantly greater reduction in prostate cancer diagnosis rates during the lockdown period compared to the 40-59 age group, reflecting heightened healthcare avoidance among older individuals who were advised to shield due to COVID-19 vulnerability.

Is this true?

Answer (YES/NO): NO